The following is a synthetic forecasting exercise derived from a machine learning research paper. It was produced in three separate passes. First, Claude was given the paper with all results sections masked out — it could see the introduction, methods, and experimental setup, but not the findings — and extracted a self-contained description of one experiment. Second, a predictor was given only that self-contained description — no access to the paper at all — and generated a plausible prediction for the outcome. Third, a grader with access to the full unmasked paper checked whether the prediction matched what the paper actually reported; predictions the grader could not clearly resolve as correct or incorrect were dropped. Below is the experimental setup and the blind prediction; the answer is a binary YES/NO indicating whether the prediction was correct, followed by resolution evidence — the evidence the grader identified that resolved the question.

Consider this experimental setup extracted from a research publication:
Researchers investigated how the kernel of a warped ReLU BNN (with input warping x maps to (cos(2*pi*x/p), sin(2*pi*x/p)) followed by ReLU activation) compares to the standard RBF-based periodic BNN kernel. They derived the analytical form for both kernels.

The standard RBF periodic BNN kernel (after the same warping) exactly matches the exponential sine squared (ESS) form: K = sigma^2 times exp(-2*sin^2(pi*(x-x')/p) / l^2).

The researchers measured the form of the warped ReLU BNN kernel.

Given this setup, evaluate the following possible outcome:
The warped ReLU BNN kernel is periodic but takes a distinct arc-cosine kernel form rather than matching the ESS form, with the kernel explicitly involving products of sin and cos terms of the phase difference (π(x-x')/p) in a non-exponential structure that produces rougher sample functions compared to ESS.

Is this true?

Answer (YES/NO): NO